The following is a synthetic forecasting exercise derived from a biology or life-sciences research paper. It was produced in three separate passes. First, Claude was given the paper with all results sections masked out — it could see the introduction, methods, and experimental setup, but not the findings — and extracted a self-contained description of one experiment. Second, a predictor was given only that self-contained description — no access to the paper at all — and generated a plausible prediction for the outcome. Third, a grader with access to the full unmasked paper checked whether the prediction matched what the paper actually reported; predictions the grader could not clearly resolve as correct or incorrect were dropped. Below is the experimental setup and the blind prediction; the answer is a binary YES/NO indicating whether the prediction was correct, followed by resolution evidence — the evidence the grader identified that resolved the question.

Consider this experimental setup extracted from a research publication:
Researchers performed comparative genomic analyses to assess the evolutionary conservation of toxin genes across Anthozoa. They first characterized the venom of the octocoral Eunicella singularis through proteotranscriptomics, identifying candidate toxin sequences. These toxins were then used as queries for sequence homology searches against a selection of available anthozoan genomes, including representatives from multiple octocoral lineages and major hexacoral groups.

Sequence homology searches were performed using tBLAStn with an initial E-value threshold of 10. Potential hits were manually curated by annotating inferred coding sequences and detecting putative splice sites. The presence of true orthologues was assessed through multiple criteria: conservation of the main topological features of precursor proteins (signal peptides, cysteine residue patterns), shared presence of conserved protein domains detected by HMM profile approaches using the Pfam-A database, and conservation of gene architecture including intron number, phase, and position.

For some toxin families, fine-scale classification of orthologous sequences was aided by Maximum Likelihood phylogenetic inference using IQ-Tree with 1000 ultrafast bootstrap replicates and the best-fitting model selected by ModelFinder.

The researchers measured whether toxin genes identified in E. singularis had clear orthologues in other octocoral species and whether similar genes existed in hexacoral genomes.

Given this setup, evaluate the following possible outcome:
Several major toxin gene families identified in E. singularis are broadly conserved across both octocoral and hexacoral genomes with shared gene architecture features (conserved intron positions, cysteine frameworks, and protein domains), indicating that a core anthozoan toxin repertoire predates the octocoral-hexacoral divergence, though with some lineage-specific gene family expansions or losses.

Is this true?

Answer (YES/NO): NO